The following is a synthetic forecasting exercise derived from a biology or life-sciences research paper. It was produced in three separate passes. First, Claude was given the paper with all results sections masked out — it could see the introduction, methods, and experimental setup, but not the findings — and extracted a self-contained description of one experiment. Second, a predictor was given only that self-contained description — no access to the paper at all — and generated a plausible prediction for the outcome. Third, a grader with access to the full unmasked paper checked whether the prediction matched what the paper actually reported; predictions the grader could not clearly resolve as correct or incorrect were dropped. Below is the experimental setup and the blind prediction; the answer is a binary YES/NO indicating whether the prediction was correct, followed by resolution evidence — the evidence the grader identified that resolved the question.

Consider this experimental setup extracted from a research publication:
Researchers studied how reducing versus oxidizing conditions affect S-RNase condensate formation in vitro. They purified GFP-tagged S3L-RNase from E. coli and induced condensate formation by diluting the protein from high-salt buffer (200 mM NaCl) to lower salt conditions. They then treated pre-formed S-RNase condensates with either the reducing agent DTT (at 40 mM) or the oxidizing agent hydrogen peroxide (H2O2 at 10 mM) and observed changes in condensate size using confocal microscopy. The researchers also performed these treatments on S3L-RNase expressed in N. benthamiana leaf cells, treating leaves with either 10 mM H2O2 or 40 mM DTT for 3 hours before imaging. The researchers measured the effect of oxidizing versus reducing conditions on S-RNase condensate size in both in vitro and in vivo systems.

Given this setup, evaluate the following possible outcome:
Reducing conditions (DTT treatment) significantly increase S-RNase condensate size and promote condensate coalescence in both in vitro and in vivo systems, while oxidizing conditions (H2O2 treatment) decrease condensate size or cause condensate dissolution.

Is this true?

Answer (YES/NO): YES